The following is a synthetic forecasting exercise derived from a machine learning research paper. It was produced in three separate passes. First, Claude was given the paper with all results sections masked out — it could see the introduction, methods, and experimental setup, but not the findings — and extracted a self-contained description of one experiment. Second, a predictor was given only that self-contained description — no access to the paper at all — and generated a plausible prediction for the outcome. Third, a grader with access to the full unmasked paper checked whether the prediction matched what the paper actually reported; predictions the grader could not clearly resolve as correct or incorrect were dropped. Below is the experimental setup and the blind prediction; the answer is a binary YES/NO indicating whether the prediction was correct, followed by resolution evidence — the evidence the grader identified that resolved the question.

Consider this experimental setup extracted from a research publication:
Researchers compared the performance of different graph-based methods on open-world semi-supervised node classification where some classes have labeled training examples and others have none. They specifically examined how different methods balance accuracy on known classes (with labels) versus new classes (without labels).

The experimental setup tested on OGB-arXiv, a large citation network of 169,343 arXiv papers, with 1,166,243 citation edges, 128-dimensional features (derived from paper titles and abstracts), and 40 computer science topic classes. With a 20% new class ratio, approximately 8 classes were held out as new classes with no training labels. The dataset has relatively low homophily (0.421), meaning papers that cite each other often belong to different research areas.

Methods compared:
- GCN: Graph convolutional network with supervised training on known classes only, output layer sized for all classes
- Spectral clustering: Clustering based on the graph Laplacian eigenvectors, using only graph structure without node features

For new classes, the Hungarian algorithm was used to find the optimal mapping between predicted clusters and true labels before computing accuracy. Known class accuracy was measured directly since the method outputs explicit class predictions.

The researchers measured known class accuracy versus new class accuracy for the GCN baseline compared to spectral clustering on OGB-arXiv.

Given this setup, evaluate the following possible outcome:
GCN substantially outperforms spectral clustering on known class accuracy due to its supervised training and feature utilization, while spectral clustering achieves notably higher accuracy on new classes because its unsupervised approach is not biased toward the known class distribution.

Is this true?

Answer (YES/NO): NO